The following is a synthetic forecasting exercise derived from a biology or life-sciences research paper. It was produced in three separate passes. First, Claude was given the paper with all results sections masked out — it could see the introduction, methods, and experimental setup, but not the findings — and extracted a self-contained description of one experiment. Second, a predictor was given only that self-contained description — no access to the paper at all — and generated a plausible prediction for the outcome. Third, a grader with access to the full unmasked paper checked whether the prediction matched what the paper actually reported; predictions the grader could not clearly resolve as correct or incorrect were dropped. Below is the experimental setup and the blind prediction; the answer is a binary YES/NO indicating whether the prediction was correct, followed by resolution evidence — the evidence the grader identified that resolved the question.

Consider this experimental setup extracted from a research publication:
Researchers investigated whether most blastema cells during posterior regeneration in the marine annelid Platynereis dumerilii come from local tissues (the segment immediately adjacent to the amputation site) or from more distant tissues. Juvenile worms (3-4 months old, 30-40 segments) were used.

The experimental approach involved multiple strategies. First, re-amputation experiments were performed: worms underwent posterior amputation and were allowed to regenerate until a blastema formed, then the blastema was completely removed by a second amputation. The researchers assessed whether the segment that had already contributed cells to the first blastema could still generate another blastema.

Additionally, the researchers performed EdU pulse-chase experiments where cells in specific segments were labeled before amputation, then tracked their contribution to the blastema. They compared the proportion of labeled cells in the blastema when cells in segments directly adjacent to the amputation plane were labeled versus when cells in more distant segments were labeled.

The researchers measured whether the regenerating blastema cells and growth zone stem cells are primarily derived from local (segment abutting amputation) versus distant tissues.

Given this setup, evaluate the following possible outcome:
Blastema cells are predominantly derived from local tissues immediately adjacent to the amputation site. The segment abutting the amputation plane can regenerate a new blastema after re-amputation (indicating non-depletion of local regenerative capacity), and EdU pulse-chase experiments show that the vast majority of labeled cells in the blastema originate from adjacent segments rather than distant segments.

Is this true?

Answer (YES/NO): YES